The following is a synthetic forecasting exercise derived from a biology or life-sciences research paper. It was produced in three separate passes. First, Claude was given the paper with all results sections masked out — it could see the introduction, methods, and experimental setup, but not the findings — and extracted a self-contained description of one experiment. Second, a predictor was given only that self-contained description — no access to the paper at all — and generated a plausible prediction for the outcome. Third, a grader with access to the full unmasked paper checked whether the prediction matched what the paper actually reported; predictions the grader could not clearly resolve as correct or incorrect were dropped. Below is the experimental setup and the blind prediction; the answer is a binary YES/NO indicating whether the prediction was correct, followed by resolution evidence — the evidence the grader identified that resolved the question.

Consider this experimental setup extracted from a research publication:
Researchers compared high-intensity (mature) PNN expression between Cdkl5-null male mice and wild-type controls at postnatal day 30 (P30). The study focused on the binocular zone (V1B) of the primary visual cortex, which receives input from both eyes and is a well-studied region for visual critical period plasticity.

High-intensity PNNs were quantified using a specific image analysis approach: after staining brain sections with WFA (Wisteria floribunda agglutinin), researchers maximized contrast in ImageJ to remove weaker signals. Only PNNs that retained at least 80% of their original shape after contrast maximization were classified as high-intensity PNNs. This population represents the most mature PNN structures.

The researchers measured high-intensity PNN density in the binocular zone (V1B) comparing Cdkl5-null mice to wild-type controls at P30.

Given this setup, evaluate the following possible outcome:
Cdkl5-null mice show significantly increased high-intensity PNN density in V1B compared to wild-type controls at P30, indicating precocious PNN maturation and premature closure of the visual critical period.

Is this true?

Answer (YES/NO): YES